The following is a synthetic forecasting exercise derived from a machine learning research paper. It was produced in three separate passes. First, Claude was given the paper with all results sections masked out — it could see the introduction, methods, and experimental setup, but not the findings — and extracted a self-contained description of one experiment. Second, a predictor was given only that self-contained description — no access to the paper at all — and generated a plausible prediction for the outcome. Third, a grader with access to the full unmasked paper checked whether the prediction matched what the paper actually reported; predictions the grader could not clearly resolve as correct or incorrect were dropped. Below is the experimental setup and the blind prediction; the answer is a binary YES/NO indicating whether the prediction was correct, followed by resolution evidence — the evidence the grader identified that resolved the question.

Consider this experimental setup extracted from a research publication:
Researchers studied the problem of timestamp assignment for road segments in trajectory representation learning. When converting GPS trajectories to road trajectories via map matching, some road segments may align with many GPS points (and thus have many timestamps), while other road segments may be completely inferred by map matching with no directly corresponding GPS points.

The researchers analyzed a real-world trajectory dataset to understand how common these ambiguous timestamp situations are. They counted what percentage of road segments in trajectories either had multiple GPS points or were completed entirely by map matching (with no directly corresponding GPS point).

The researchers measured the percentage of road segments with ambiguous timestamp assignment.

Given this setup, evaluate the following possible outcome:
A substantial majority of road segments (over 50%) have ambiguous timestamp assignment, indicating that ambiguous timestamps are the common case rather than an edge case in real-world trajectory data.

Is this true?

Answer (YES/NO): NO